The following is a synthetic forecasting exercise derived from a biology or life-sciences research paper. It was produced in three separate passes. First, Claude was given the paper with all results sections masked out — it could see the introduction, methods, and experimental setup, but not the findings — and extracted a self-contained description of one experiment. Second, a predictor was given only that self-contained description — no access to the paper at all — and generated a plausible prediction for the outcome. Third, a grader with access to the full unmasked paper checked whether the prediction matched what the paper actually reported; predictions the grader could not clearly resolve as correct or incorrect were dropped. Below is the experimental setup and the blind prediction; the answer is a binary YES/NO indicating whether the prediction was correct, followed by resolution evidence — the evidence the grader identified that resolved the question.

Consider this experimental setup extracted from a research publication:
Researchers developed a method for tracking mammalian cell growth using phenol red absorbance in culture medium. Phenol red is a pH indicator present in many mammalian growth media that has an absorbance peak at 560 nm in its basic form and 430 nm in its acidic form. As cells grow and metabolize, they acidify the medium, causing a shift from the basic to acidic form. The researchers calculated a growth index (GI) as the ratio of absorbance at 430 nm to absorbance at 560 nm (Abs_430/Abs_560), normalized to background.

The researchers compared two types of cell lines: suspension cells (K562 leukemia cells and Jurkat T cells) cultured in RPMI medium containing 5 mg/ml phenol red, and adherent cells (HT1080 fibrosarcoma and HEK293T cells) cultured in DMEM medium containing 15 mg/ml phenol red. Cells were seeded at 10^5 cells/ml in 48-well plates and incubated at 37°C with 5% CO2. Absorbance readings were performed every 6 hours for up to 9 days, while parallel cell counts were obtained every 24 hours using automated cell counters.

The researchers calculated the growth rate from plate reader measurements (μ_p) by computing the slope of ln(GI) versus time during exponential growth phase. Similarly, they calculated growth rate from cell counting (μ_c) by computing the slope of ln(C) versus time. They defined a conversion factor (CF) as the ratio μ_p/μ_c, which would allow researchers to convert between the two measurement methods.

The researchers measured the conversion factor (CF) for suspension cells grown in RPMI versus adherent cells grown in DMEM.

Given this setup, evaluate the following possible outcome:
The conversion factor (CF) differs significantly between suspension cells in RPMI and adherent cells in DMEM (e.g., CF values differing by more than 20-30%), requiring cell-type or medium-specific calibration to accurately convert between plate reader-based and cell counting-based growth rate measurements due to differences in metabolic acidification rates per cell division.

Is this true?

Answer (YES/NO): YES